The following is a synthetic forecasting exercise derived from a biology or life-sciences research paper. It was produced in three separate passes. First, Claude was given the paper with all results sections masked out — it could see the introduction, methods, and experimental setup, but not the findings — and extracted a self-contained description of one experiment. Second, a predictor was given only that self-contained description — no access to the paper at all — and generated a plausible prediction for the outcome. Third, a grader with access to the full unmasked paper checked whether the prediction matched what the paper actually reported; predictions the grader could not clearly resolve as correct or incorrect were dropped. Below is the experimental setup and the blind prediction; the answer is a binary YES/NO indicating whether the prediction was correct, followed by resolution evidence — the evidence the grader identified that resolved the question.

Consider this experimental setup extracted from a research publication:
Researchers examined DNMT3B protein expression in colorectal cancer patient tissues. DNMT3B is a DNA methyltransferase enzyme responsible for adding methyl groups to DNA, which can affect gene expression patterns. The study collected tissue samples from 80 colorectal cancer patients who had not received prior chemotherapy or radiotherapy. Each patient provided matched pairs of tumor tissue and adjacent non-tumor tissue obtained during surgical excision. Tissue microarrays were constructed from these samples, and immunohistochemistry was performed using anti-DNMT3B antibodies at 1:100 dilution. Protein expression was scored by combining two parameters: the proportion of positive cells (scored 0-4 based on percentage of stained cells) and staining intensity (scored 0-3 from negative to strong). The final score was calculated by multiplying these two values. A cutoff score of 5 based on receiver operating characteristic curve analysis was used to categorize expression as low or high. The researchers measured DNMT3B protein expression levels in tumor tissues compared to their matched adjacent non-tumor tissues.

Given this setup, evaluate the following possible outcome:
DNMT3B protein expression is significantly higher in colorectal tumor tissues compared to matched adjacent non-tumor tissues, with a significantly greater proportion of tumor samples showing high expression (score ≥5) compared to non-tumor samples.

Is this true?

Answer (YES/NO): YES